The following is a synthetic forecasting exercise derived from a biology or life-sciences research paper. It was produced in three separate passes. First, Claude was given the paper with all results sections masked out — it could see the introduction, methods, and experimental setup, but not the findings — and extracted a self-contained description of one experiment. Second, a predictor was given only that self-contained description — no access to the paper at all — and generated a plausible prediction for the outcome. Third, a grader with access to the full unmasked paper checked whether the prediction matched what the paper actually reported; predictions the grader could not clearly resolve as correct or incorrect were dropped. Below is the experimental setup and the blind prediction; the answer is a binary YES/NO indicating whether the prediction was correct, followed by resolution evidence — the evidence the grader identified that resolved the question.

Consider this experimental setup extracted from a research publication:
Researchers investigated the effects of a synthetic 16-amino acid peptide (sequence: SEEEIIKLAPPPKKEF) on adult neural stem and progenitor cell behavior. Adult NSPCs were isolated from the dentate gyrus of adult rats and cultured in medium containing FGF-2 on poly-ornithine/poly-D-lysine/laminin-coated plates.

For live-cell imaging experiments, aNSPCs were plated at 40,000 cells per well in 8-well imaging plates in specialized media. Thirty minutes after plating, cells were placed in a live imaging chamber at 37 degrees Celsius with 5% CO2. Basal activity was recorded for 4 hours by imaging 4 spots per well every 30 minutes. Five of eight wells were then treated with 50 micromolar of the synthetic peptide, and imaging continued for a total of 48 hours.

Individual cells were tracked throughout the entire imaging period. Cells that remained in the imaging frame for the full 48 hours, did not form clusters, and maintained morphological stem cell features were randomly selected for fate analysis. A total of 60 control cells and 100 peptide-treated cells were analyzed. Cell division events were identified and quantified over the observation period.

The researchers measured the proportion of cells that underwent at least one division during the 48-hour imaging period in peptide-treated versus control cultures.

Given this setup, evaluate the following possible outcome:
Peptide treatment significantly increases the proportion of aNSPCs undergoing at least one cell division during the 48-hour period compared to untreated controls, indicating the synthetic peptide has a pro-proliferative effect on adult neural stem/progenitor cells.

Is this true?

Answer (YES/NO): YES